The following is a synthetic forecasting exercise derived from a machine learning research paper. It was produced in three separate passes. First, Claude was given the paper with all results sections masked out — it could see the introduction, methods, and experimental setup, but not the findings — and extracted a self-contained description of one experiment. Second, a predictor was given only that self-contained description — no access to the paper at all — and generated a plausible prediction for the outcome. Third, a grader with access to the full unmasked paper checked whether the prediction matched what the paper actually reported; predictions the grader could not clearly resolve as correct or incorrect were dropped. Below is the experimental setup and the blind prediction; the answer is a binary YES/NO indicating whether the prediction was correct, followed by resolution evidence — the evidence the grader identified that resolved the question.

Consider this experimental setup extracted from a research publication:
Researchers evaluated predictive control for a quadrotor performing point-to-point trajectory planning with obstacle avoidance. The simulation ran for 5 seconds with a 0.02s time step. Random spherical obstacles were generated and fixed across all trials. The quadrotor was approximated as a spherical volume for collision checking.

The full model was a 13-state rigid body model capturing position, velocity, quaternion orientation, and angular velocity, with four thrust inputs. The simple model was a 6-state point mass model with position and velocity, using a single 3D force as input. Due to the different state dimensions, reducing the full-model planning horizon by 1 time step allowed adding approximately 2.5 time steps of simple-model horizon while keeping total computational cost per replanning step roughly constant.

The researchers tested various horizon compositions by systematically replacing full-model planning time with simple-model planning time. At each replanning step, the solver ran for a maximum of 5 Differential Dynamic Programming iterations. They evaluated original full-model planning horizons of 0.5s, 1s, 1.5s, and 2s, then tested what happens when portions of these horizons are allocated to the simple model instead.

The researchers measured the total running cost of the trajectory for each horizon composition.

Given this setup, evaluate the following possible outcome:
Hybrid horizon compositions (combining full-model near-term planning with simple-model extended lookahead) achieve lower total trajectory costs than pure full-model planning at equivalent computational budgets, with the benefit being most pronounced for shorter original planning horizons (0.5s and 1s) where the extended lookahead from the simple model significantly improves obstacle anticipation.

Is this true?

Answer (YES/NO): NO